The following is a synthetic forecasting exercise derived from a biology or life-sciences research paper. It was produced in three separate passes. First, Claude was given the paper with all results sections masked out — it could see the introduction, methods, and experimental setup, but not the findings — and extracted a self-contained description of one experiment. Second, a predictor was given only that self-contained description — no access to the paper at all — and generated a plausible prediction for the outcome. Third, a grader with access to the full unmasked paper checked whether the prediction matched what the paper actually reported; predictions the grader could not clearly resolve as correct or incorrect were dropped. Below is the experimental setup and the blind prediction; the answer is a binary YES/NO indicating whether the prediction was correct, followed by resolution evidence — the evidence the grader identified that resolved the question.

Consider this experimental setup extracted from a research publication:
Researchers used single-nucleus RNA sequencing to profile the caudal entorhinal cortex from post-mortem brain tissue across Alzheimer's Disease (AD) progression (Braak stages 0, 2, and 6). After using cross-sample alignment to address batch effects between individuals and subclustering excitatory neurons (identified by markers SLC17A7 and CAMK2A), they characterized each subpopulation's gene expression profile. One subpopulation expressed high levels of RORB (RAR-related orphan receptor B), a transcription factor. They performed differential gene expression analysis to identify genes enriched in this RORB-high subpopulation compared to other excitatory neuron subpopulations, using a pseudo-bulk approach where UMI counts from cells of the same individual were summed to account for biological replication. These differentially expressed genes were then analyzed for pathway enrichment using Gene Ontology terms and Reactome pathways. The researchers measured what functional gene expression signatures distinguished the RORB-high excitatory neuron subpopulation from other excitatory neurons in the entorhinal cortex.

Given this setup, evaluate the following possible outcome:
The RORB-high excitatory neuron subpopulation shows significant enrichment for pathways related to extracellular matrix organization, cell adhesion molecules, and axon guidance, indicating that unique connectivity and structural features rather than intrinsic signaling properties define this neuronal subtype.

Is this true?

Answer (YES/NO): NO